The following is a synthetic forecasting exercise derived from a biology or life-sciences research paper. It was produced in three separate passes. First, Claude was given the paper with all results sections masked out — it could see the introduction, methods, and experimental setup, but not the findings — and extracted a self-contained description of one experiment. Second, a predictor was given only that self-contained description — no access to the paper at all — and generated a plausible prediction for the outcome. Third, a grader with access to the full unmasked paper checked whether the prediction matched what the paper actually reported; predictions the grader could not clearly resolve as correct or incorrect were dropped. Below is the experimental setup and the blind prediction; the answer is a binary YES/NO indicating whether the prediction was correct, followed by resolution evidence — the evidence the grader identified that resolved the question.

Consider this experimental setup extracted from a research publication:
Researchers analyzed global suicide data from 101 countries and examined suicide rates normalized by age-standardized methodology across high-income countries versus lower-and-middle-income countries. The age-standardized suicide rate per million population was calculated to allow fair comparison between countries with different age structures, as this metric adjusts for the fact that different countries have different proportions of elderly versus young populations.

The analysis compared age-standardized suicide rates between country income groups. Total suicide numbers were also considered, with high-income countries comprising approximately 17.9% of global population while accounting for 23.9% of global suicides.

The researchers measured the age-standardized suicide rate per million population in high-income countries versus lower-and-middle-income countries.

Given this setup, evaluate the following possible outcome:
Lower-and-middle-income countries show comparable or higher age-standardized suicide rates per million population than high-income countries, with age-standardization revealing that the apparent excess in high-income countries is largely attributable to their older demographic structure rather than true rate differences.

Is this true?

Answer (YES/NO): NO